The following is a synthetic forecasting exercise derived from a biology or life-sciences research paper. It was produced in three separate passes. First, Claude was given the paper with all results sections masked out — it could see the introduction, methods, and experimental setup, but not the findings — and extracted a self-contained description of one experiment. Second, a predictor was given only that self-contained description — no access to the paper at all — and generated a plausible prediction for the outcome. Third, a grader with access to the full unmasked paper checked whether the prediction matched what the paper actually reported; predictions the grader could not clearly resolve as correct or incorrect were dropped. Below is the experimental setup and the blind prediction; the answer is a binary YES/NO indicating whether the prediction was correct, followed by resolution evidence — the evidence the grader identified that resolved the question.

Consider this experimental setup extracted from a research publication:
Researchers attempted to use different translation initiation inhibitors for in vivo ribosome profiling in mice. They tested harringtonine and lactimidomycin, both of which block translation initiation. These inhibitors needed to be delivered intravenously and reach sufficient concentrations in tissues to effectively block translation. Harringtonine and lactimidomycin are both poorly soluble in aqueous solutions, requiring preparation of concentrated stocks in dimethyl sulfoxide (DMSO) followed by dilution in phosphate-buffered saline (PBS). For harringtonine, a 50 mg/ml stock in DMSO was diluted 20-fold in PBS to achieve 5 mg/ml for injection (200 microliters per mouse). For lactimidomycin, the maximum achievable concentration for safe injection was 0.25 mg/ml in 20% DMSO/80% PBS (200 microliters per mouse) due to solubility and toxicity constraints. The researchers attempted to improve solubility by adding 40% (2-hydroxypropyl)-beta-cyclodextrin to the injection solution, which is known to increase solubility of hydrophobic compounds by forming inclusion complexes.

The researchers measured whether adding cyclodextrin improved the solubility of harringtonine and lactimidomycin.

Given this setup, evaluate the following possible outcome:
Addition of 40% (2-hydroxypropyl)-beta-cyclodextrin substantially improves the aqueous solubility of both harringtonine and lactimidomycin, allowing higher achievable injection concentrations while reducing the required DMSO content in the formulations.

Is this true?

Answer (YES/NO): NO